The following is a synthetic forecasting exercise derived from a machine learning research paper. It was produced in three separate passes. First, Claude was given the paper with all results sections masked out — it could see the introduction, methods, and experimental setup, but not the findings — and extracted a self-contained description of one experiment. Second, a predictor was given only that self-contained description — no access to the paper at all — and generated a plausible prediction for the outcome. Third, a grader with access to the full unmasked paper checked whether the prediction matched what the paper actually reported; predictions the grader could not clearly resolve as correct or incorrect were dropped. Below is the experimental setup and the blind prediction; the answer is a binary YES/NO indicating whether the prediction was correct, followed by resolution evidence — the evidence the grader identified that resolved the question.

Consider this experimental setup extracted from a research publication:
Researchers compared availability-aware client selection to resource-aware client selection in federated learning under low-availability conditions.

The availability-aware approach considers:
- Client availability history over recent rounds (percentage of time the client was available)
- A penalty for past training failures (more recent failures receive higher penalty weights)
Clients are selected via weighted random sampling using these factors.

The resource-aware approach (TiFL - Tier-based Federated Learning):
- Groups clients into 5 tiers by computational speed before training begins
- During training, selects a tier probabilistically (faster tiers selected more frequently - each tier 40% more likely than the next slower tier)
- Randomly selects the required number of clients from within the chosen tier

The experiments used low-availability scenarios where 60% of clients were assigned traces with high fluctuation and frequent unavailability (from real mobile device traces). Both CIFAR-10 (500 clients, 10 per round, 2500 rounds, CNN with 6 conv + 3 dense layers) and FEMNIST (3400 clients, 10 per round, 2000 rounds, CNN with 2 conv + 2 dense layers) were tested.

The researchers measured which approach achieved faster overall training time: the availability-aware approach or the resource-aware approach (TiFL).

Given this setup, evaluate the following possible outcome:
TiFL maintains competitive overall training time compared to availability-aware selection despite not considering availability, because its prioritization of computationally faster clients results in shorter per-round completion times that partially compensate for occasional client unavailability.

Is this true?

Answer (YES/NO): NO